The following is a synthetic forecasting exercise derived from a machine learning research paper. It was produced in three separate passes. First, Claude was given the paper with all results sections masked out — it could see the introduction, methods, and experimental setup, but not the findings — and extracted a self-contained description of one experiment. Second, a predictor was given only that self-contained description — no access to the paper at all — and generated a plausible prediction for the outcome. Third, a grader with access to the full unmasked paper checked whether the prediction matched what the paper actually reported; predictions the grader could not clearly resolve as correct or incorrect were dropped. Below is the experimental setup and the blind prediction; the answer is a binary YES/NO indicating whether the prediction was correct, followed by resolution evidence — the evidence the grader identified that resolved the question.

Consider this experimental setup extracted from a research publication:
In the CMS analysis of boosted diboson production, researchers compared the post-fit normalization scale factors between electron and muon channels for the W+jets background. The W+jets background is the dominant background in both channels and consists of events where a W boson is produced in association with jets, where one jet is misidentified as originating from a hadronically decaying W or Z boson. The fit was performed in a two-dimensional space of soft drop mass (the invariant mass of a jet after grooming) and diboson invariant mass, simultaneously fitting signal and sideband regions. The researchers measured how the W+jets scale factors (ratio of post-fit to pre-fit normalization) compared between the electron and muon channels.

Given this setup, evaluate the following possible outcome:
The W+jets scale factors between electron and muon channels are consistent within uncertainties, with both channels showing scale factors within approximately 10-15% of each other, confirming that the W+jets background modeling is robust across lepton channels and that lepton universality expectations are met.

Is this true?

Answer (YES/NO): NO